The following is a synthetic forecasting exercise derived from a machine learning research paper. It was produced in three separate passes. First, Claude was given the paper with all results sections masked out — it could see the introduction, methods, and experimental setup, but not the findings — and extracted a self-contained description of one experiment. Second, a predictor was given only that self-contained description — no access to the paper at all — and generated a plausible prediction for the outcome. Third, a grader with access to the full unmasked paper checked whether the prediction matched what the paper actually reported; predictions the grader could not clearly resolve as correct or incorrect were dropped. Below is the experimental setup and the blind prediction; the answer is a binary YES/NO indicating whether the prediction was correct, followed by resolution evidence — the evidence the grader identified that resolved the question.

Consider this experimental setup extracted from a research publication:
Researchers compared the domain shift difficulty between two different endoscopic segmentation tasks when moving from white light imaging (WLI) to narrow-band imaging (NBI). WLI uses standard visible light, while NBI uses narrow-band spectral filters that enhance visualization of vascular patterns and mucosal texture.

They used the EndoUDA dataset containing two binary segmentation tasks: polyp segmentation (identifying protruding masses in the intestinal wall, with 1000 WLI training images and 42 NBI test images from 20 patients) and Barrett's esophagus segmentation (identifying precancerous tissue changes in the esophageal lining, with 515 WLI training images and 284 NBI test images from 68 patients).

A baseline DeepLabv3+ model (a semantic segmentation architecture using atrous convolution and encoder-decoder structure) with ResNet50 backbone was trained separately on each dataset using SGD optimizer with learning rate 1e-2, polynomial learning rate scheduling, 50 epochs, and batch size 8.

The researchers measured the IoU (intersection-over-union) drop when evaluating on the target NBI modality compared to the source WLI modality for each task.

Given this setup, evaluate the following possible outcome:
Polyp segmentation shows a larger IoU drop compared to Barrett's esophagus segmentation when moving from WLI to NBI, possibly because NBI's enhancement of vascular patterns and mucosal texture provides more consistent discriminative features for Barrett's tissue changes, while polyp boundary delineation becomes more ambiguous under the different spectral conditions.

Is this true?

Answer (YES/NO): NO